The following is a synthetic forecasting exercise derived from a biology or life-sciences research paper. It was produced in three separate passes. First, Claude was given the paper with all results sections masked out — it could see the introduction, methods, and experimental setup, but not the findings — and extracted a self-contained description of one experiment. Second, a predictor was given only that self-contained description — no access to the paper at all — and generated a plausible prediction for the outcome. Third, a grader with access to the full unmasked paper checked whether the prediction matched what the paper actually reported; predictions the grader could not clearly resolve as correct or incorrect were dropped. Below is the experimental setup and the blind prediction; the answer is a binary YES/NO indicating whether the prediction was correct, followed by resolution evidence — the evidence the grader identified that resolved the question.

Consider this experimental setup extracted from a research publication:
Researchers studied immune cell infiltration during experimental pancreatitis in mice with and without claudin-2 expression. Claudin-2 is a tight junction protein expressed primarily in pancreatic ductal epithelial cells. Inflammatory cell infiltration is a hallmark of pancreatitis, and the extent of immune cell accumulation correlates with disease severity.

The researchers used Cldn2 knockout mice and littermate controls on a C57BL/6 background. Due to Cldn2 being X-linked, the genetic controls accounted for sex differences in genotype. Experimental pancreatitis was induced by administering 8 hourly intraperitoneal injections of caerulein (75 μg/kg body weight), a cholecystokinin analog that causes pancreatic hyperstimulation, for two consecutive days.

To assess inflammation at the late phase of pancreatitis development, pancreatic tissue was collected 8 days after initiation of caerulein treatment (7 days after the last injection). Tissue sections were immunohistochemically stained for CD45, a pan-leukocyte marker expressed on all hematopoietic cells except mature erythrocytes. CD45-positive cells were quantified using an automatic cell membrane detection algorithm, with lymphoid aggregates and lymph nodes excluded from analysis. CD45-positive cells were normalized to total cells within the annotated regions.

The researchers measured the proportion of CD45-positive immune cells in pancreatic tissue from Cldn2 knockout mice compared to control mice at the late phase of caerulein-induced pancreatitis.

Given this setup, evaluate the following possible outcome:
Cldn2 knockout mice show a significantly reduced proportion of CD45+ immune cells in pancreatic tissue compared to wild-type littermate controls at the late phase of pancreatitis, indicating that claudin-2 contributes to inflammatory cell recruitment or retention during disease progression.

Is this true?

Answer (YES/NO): NO